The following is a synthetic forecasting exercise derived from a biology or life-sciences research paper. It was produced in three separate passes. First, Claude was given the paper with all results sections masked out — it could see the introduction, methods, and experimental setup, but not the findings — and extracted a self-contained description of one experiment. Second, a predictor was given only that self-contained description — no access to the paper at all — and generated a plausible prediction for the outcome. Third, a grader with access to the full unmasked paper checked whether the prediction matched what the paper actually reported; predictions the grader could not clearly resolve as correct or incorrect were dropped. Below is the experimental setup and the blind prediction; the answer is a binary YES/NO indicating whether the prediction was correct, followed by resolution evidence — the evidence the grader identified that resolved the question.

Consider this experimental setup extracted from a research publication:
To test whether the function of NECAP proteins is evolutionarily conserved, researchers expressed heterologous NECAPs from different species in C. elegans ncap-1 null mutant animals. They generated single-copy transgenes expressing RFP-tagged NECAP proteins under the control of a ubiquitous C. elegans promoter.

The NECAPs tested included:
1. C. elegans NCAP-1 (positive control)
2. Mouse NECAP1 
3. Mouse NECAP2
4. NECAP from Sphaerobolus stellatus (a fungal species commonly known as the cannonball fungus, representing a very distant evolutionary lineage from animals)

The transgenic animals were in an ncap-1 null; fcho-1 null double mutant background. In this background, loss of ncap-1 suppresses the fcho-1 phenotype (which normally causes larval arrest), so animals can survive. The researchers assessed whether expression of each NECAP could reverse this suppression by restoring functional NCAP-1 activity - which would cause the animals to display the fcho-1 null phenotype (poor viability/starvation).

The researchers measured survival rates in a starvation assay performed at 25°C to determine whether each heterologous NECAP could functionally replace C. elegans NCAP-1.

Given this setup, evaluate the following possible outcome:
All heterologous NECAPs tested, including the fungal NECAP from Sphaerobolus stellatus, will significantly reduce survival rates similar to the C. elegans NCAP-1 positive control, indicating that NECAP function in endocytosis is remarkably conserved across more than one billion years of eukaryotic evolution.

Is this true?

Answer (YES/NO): YES